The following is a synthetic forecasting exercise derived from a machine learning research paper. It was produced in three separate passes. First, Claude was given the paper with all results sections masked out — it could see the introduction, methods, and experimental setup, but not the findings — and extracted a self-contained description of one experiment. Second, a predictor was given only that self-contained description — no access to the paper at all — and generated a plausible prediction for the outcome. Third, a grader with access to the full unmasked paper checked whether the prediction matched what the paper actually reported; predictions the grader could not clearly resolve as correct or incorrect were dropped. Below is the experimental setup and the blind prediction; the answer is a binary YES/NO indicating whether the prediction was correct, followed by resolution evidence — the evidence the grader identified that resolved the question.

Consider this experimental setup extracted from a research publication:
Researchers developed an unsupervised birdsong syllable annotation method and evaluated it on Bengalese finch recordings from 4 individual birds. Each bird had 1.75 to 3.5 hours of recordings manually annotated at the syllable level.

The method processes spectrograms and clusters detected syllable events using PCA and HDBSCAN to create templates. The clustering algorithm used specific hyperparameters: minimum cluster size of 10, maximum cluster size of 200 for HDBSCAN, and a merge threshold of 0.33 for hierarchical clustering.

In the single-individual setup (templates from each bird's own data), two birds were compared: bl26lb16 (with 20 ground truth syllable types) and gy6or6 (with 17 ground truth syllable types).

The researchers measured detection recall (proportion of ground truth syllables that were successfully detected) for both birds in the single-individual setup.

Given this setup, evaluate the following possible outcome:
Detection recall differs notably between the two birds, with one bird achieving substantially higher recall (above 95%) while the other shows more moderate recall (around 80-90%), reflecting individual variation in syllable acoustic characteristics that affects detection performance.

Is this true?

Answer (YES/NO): NO